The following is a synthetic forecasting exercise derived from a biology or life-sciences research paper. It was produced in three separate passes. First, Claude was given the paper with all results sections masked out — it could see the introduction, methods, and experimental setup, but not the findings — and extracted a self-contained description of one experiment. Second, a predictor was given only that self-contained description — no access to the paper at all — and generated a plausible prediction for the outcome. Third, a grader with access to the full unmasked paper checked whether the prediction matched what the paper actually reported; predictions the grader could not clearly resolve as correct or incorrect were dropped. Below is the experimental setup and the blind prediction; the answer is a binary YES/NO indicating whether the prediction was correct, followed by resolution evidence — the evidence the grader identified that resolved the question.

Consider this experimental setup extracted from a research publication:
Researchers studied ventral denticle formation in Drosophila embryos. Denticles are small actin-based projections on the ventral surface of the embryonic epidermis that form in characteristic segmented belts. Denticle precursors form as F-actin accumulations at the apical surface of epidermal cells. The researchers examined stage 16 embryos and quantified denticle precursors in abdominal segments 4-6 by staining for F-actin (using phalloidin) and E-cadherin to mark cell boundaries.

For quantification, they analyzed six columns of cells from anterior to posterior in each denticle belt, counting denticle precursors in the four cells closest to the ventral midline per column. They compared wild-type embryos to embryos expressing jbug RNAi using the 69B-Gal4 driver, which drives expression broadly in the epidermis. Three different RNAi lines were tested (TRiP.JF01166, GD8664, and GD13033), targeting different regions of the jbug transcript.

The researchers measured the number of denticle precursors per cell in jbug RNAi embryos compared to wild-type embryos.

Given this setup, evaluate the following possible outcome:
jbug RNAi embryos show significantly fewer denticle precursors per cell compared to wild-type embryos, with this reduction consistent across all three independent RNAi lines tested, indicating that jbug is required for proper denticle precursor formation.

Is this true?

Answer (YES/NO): NO